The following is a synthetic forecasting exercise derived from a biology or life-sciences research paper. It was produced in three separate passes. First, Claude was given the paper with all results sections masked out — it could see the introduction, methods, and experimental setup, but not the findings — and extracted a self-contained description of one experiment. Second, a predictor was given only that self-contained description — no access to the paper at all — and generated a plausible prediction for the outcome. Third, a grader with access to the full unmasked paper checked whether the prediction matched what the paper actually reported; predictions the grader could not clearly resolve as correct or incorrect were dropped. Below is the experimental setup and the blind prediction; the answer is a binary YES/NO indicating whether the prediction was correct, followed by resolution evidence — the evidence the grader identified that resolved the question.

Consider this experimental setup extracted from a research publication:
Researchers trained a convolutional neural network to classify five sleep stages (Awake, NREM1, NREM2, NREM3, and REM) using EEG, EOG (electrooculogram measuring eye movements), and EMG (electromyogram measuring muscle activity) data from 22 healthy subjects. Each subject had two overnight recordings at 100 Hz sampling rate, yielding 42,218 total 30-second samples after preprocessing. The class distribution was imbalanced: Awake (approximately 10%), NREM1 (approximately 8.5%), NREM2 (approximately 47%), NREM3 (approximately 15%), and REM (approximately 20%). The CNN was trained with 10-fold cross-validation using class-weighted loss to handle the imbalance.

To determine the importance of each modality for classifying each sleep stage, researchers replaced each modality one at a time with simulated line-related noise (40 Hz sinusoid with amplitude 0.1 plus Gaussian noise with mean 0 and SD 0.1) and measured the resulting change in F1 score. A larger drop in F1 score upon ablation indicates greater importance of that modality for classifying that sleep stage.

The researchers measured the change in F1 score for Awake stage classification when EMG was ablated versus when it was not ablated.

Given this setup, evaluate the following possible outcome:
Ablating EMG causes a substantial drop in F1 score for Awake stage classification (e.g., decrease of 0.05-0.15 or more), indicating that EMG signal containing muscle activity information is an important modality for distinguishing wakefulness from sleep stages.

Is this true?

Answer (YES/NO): NO